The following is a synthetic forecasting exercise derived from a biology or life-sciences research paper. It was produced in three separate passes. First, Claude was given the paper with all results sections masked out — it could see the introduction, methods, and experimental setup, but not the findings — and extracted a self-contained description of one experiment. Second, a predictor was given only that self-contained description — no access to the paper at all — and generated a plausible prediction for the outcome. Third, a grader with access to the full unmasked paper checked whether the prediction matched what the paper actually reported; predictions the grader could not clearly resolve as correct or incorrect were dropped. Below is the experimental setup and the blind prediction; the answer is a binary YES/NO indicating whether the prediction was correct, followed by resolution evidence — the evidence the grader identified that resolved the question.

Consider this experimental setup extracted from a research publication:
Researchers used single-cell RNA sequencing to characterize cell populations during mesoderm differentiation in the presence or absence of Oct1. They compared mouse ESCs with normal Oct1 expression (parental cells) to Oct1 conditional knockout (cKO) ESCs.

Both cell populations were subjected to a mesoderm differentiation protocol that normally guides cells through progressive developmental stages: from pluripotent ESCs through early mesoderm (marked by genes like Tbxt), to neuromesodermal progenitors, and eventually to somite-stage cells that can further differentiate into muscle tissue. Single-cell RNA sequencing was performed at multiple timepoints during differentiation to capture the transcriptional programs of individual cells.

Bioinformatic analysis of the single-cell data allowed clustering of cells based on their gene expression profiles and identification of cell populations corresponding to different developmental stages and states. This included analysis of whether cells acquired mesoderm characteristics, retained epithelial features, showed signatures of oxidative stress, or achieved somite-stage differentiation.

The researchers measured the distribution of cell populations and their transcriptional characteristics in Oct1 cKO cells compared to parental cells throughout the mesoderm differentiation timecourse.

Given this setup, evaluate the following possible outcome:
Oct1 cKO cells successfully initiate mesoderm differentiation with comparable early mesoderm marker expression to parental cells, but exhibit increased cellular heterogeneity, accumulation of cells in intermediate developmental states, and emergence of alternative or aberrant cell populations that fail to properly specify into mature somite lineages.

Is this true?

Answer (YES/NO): YES